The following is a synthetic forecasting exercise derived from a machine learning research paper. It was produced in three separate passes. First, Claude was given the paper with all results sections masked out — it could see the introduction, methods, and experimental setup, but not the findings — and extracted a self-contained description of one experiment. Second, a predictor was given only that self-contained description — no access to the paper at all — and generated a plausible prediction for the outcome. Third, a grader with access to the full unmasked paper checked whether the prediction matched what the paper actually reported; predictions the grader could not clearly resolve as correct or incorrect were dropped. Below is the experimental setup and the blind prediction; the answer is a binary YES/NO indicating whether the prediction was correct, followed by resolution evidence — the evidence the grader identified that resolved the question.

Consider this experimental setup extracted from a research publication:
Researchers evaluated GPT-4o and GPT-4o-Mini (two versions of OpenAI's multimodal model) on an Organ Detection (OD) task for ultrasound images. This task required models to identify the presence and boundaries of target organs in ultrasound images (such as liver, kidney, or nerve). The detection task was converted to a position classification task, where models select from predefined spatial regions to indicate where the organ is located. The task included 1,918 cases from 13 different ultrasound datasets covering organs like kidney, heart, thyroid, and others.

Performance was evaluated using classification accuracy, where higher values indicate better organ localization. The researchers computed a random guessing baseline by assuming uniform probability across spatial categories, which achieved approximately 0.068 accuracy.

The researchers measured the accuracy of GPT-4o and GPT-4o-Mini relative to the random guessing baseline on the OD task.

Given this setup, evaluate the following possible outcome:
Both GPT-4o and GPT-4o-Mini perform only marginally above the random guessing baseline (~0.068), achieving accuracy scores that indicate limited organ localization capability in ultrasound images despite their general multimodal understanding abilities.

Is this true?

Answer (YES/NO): YES